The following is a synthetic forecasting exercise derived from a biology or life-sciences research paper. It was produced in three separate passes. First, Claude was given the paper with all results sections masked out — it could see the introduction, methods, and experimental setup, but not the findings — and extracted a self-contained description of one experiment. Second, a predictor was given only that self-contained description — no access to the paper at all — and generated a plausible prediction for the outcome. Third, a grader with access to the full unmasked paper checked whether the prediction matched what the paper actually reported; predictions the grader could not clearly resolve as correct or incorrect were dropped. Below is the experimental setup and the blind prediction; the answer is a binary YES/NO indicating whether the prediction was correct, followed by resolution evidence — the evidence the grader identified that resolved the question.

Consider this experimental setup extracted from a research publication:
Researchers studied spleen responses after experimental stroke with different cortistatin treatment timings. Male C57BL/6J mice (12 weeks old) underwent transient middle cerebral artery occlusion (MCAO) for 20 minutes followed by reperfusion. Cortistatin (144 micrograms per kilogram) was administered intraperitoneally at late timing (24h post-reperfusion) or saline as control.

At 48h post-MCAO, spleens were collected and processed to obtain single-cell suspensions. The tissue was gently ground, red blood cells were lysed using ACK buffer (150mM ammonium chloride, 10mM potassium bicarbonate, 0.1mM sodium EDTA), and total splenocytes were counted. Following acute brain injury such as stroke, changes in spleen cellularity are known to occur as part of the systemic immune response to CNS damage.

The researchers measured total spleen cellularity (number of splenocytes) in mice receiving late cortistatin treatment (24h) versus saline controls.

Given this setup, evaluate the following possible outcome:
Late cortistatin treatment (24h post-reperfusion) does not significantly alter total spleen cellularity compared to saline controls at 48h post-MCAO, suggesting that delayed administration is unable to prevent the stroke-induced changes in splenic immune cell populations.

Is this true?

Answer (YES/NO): NO